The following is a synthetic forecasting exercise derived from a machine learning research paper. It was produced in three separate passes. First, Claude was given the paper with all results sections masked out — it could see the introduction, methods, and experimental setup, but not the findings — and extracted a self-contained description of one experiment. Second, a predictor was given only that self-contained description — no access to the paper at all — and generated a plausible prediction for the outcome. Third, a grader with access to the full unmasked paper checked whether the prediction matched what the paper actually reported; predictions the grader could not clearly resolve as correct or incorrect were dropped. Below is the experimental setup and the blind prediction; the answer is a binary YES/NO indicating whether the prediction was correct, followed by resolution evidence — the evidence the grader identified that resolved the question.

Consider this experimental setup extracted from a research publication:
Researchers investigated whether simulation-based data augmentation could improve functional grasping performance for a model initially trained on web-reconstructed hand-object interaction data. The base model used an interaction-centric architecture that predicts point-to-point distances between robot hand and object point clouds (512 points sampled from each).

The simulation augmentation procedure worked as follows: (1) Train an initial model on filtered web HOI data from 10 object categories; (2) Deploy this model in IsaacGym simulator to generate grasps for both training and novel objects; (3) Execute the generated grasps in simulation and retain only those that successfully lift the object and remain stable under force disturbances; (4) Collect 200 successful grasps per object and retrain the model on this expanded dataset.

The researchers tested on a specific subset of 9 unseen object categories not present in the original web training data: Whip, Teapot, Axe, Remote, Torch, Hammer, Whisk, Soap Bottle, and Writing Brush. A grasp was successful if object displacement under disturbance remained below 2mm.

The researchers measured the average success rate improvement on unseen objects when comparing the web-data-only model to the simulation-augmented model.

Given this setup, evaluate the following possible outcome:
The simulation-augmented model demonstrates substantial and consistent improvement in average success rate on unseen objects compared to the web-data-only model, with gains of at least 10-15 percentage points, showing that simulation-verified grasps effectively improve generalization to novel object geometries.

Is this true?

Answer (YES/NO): NO